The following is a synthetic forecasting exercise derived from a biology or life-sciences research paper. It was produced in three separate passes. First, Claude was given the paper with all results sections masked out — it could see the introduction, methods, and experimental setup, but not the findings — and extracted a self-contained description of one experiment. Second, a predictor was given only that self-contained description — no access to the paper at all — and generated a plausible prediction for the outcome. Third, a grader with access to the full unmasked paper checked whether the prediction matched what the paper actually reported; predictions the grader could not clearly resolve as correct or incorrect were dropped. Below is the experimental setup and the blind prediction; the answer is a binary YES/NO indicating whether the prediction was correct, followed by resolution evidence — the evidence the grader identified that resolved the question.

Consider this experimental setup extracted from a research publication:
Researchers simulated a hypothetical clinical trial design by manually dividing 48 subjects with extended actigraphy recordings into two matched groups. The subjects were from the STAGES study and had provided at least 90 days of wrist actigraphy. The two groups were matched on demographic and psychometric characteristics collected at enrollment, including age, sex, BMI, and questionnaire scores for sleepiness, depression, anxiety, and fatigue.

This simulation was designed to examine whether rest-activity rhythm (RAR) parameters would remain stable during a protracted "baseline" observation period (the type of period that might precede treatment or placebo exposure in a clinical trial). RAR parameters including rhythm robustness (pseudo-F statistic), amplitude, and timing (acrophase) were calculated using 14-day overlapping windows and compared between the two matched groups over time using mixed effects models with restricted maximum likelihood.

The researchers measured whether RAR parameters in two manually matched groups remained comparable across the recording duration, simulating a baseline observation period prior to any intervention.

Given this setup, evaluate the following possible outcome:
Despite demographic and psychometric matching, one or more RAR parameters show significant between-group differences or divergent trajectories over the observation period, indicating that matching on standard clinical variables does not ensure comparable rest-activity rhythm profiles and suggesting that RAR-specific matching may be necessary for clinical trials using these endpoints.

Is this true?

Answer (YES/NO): NO